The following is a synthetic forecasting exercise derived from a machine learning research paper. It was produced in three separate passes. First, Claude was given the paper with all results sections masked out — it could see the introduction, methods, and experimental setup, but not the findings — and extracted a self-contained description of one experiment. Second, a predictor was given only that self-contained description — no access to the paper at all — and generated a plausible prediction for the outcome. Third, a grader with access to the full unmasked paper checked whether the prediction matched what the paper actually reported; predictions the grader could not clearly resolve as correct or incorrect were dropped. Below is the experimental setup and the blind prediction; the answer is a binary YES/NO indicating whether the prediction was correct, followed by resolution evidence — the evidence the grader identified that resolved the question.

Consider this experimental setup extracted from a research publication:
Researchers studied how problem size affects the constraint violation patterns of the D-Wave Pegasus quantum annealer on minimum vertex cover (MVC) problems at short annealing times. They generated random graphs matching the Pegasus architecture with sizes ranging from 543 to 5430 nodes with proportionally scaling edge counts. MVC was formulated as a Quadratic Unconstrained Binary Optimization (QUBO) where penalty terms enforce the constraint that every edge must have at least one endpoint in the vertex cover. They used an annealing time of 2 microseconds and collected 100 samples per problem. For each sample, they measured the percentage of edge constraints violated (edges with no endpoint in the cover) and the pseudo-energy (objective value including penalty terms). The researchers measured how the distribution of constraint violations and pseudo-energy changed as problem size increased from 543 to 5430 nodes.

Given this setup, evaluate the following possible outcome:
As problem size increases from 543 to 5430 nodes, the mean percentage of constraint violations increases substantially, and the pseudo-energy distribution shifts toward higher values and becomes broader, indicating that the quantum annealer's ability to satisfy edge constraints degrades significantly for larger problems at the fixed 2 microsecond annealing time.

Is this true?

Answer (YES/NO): NO